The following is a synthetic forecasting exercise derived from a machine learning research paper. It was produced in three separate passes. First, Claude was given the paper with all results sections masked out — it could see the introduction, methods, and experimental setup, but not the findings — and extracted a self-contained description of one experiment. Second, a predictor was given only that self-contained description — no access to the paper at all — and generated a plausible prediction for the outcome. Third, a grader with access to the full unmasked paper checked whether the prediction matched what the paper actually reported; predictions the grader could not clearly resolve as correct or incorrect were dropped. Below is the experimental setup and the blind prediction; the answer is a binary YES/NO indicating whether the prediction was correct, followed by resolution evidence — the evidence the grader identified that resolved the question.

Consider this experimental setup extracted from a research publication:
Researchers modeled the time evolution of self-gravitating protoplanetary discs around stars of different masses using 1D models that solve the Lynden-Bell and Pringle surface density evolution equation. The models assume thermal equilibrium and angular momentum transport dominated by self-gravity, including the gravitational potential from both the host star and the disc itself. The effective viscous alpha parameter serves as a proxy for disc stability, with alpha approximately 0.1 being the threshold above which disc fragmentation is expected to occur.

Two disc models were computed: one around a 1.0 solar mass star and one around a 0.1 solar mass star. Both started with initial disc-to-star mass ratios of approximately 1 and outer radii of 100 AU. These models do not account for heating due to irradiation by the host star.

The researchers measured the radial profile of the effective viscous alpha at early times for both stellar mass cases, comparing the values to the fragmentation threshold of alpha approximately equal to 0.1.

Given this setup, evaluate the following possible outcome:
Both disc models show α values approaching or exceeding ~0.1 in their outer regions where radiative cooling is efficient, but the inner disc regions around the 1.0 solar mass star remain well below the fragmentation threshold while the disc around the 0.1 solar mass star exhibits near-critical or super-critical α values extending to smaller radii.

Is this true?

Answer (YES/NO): NO